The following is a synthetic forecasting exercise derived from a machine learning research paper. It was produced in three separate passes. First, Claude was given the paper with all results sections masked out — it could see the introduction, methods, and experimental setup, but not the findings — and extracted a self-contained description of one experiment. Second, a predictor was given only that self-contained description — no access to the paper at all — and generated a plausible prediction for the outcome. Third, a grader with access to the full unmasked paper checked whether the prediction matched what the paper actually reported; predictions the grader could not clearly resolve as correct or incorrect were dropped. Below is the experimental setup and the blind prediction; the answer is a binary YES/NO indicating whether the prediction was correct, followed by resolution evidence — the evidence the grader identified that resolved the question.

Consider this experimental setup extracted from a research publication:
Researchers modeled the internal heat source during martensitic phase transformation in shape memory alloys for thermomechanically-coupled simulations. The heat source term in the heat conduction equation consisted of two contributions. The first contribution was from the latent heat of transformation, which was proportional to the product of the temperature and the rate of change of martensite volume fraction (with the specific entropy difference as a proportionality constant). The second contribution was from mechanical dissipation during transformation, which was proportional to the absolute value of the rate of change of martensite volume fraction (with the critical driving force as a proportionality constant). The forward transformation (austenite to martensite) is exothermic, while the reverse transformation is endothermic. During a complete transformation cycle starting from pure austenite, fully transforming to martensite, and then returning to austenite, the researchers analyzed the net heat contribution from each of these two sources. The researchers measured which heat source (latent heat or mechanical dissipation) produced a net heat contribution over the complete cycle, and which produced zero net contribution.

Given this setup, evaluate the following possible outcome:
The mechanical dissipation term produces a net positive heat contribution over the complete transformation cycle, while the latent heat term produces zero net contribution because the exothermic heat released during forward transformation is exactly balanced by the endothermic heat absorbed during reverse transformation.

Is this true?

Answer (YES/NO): YES